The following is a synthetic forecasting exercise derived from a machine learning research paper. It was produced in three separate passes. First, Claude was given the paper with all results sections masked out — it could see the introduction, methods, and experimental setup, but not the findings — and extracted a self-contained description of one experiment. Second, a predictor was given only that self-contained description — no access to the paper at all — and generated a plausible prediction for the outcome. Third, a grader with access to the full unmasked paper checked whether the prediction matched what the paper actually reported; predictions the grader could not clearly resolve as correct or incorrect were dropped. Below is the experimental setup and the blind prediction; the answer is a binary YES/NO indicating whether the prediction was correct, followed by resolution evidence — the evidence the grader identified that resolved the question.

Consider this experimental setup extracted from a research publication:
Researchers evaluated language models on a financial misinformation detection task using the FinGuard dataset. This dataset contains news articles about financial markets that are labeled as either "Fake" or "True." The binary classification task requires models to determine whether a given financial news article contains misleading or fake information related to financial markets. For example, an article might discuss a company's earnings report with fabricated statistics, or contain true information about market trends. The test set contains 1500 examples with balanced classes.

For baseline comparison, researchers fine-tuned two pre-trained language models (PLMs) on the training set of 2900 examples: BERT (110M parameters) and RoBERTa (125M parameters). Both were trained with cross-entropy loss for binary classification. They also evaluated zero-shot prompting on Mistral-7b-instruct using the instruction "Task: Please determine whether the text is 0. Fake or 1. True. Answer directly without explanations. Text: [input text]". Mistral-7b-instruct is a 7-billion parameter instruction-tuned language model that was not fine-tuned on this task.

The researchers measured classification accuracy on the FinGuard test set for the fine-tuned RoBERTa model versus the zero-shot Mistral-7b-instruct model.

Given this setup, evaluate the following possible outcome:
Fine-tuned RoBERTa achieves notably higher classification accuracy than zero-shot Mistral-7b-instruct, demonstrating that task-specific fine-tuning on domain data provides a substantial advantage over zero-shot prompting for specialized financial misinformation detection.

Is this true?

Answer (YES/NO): YES